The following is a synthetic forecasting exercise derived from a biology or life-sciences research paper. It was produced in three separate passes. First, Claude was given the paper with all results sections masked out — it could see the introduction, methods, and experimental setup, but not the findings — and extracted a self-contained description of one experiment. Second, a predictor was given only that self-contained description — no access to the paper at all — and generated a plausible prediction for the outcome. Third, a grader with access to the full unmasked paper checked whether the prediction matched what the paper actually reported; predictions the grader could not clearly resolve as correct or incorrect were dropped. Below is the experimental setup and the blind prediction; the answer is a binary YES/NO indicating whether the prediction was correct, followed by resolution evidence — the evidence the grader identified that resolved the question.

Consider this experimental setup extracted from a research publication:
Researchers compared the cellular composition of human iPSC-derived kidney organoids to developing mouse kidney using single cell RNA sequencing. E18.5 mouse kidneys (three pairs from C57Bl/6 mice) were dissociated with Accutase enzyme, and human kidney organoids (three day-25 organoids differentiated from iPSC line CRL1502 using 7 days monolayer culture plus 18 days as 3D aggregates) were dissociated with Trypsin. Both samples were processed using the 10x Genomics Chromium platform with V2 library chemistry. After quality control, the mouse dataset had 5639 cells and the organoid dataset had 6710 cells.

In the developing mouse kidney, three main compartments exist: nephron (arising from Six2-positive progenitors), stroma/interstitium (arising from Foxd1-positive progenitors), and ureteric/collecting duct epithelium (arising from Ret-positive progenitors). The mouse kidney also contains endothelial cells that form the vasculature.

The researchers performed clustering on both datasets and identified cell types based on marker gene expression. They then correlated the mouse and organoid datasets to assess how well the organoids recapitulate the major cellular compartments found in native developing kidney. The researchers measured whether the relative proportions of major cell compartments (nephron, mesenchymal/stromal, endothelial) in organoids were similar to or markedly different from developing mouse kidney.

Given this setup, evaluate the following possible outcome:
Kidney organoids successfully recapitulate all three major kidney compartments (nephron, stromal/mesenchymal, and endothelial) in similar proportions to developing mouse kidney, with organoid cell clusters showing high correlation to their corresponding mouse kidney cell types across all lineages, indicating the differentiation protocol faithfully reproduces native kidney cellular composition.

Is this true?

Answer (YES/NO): NO